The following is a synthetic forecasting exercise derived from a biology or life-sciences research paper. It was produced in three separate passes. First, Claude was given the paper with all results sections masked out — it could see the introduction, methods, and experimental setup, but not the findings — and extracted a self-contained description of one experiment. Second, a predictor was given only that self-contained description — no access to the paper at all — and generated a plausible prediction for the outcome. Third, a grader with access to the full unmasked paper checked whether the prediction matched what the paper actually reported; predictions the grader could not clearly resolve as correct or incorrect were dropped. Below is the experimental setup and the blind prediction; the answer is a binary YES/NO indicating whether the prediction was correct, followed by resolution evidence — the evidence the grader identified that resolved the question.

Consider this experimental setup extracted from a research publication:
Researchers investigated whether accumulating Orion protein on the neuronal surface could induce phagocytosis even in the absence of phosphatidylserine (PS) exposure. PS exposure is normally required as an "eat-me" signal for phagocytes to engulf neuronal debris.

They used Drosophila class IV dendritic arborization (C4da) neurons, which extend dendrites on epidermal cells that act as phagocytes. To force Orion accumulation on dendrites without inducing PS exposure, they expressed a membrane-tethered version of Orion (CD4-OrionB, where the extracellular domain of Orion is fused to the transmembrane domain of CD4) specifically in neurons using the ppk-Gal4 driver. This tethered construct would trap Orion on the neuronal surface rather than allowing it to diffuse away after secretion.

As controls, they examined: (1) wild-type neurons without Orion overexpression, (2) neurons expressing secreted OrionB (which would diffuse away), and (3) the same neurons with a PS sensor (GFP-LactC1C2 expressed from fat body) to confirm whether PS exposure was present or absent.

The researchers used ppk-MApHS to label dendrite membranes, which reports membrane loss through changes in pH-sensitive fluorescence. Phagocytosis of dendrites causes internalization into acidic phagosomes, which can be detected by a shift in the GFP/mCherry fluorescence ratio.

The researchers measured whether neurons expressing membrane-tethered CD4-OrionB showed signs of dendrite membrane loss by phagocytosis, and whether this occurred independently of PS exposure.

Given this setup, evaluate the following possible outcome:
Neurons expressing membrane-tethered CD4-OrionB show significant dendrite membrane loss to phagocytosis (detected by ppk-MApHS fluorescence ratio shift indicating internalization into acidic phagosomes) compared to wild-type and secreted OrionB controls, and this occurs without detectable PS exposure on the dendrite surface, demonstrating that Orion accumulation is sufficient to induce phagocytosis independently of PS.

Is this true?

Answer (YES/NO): YES